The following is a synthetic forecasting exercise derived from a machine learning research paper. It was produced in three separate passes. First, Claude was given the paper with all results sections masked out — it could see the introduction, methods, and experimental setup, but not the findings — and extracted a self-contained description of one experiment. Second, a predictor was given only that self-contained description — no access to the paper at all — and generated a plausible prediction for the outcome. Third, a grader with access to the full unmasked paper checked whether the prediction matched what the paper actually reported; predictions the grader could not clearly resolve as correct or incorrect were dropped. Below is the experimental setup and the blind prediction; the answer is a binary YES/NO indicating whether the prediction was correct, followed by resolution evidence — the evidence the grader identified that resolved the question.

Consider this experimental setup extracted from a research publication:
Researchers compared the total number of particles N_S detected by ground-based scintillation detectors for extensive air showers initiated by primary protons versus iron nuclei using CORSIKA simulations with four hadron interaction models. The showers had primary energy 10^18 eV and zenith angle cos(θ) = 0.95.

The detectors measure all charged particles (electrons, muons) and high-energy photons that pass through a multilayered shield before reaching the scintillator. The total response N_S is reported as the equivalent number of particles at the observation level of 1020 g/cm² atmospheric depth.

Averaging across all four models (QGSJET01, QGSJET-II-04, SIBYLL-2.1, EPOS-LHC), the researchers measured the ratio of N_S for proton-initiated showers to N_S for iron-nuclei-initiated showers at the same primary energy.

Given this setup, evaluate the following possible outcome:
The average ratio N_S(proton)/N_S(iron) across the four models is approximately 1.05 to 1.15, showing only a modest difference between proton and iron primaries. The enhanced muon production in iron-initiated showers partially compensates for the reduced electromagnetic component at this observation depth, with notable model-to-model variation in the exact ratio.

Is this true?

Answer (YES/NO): NO